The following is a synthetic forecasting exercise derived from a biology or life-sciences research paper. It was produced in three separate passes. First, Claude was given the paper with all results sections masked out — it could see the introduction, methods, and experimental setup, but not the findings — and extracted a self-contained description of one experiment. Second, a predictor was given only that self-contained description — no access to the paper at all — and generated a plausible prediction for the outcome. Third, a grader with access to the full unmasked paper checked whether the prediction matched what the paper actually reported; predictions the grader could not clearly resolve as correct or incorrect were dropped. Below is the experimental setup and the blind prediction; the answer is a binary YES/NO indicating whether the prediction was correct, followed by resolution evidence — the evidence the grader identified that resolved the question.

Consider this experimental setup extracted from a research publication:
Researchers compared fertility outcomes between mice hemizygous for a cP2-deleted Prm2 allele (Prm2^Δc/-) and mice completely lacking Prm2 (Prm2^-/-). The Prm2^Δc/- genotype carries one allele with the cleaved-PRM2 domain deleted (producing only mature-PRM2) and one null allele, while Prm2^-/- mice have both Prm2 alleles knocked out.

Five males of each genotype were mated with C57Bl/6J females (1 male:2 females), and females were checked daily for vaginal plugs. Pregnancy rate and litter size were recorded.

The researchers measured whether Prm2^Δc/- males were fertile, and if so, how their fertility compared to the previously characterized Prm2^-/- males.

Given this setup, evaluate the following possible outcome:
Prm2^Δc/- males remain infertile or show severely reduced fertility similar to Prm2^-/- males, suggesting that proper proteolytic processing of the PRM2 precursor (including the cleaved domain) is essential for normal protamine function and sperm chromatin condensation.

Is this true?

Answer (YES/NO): YES